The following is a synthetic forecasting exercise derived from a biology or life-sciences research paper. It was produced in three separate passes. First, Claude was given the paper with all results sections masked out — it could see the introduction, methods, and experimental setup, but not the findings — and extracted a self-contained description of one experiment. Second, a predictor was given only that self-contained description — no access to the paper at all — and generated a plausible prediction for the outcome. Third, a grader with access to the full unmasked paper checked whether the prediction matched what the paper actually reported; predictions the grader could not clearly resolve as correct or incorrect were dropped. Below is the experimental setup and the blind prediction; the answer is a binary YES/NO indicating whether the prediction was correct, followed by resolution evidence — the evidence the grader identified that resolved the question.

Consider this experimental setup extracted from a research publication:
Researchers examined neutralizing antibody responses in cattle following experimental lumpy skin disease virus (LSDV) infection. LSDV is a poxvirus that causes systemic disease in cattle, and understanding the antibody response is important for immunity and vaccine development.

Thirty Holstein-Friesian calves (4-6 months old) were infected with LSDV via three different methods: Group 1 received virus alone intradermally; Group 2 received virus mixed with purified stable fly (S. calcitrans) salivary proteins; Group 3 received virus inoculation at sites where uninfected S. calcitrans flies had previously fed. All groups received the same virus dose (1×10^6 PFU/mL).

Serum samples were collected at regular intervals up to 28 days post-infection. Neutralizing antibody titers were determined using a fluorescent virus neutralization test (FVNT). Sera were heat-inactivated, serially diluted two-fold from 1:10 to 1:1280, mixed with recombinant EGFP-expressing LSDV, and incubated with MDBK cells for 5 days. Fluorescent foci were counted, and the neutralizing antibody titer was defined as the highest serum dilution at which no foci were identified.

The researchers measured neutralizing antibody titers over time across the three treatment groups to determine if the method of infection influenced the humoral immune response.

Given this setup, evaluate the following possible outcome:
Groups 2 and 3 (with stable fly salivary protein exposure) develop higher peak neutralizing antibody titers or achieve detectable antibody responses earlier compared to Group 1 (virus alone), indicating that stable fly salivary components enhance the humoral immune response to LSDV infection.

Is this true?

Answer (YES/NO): NO